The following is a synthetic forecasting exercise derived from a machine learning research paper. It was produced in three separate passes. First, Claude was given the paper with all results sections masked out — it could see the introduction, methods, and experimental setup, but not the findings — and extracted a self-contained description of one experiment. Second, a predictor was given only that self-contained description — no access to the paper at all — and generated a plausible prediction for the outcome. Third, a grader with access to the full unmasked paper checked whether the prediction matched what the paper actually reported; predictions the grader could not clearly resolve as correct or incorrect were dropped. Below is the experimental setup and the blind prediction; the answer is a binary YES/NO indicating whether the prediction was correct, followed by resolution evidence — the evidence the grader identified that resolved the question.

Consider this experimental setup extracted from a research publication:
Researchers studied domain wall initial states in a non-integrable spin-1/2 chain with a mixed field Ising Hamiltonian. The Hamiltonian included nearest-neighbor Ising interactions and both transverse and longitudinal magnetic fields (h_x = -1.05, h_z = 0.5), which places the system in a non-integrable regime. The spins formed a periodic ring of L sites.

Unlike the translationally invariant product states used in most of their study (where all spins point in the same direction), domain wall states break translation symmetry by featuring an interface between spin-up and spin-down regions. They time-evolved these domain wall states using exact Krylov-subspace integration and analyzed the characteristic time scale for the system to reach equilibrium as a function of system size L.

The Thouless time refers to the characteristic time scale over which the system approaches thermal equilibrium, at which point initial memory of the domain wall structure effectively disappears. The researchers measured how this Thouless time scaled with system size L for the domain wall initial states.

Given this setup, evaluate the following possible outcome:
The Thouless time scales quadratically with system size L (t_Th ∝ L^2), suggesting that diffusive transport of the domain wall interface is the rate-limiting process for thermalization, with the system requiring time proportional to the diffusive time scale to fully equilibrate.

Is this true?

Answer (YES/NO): YES